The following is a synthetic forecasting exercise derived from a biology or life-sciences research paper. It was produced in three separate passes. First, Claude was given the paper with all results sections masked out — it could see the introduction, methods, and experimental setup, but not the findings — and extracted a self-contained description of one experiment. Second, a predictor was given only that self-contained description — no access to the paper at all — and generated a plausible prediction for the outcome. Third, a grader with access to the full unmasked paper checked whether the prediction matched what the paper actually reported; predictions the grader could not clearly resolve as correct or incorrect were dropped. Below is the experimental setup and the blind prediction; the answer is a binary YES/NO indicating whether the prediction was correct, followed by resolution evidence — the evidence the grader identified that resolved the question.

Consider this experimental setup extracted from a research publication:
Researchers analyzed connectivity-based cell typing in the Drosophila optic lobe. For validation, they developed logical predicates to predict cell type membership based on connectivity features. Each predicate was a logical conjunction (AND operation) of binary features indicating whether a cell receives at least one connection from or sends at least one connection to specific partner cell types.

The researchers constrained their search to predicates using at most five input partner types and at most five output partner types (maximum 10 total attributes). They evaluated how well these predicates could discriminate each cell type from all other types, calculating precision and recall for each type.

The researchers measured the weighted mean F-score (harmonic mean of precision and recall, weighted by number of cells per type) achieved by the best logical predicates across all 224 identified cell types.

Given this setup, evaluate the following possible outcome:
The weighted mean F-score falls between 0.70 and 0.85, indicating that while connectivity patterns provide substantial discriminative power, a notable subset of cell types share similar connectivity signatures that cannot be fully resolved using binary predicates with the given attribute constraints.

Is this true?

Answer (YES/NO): NO